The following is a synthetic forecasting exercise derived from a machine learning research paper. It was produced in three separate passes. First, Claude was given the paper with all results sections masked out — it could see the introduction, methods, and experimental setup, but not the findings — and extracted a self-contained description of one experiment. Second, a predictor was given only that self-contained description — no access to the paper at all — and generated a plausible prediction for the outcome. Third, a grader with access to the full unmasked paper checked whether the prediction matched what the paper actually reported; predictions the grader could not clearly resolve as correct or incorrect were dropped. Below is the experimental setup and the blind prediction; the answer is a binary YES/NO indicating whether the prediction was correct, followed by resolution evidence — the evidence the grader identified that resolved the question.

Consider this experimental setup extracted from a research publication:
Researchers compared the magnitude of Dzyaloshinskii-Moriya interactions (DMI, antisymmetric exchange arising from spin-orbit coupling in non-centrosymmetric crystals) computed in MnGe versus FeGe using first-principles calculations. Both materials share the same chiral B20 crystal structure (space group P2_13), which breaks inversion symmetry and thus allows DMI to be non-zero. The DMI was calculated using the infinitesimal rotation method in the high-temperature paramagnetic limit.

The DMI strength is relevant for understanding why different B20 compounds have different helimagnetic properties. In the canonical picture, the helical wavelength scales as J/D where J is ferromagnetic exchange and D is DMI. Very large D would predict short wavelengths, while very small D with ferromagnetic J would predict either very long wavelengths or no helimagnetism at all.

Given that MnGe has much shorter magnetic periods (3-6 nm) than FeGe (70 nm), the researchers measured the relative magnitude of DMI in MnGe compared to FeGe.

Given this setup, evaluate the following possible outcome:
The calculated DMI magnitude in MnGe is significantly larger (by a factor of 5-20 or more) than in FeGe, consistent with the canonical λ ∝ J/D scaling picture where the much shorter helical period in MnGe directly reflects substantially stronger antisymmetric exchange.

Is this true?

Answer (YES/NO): NO